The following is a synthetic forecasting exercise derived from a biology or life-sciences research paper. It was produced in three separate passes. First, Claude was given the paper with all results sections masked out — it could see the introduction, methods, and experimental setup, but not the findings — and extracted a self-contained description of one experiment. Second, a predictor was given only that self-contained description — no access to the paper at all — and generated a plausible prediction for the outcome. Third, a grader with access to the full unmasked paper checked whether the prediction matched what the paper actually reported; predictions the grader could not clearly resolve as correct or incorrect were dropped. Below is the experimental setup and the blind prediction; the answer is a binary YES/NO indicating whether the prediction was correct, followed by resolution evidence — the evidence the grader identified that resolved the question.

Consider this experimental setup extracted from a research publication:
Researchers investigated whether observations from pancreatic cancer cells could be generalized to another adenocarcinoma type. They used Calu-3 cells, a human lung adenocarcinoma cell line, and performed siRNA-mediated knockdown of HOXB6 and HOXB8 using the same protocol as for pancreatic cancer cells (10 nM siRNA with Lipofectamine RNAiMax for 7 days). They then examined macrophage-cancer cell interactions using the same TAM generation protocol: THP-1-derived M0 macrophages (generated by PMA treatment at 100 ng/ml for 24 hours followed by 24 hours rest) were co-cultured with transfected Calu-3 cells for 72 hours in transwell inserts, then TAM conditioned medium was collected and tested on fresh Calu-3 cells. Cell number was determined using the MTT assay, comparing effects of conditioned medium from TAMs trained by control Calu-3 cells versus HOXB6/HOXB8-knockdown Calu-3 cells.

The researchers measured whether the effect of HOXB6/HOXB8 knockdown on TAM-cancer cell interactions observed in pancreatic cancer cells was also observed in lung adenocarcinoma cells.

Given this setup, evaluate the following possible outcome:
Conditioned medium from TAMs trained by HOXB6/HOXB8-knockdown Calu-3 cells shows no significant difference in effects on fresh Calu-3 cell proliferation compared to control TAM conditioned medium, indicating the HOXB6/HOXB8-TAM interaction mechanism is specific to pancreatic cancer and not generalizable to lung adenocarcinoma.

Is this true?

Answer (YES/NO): NO